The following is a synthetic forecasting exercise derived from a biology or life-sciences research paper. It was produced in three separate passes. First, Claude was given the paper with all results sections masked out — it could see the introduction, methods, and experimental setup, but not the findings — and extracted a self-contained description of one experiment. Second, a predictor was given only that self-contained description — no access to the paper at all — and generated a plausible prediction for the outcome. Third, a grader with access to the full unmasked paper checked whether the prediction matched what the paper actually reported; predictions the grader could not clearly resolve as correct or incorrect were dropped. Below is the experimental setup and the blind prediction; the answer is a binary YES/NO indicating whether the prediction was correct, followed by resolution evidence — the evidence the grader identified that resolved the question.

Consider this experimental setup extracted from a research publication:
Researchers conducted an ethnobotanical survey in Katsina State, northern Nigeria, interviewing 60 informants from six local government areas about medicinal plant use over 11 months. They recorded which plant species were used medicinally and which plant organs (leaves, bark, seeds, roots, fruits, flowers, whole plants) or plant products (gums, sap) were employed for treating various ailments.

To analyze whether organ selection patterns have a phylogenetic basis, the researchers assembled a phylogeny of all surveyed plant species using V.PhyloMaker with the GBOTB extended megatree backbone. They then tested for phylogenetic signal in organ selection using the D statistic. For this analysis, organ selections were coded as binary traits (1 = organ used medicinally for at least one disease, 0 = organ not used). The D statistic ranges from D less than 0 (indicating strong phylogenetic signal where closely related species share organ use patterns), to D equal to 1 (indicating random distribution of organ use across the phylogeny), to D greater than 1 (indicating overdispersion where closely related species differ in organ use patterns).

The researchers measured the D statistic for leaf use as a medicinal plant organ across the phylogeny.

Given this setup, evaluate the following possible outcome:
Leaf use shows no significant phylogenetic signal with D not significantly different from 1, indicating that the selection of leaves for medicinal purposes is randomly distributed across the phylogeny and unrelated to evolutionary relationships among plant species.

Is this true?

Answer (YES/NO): NO